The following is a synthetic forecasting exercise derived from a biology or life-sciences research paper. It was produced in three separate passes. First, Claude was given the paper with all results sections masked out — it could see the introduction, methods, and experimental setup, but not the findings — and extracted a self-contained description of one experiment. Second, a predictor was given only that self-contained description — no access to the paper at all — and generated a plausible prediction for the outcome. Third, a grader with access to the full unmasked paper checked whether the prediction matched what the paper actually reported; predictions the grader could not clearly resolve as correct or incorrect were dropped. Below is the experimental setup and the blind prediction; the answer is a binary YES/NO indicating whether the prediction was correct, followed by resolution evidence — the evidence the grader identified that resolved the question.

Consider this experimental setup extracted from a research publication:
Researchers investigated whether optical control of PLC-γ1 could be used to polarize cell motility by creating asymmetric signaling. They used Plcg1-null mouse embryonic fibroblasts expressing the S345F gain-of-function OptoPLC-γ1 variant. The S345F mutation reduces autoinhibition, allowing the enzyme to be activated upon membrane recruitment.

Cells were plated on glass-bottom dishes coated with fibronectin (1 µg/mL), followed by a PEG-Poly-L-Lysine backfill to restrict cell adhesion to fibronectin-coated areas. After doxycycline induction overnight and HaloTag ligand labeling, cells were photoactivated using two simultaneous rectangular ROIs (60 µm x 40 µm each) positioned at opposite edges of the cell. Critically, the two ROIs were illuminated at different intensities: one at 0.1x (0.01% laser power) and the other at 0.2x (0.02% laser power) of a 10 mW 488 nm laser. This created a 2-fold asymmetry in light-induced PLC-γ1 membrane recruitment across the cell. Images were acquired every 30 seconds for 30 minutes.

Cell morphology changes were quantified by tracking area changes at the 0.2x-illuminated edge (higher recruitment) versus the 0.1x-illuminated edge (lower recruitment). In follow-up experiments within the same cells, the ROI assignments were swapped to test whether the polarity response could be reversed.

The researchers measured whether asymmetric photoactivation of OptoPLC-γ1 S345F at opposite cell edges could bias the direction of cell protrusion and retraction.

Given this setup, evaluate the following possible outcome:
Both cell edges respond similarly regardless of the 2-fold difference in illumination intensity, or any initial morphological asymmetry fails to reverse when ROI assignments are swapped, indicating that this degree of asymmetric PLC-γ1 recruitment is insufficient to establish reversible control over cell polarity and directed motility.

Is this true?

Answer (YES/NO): NO